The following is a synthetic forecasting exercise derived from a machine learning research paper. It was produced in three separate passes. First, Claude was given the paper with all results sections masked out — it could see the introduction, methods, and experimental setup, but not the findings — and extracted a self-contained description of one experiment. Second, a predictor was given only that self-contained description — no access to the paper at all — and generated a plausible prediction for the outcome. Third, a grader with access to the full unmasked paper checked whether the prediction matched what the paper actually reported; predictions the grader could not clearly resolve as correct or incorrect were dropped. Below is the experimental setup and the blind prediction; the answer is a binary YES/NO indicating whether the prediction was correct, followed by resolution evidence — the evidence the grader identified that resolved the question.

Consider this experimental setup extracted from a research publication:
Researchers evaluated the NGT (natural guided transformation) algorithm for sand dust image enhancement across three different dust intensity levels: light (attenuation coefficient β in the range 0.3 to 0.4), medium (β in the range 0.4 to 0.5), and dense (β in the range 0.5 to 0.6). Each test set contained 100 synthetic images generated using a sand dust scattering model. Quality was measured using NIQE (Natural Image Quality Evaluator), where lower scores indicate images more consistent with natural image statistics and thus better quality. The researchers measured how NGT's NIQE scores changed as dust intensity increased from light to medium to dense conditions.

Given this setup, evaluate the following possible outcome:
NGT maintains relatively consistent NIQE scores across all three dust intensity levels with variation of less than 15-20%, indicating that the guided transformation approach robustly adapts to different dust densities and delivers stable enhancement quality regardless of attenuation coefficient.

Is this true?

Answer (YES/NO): NO